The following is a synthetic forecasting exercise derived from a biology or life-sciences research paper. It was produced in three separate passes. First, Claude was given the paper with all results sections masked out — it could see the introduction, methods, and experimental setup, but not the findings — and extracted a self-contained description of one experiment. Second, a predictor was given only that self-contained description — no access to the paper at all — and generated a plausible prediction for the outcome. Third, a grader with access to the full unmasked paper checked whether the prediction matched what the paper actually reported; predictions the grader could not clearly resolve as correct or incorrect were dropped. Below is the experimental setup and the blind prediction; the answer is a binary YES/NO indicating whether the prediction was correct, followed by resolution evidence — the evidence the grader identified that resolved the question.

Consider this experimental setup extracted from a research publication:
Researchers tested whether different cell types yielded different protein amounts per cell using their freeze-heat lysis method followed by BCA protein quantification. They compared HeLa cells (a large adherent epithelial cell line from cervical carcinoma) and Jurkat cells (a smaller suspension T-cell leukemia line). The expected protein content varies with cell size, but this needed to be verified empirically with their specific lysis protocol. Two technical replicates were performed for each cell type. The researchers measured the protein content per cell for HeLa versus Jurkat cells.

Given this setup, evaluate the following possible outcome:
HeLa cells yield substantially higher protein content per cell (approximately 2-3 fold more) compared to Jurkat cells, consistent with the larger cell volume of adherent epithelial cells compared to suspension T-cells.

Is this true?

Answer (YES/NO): NO